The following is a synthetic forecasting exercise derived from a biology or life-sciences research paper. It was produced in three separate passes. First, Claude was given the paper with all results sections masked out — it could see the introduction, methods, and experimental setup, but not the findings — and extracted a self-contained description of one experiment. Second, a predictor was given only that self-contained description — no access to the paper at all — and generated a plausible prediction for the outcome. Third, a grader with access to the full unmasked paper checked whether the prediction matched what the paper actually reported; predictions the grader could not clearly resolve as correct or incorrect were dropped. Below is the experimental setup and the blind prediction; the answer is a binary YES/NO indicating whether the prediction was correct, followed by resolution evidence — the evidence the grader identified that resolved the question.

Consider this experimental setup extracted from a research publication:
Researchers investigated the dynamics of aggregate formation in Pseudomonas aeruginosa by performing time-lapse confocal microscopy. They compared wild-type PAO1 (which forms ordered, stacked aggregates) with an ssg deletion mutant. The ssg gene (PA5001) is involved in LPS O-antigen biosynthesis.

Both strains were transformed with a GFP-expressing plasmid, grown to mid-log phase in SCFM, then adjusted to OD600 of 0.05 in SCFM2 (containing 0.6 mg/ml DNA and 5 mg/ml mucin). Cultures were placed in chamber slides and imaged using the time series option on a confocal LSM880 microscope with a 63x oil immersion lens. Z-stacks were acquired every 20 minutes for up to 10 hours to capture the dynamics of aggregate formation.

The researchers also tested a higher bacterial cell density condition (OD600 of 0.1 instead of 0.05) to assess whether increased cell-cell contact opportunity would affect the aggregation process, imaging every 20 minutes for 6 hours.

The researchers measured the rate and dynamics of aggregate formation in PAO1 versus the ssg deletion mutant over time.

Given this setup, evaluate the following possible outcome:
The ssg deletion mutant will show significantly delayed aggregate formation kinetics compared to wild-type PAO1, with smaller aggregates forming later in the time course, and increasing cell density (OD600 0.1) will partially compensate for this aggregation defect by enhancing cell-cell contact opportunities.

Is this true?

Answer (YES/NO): NO